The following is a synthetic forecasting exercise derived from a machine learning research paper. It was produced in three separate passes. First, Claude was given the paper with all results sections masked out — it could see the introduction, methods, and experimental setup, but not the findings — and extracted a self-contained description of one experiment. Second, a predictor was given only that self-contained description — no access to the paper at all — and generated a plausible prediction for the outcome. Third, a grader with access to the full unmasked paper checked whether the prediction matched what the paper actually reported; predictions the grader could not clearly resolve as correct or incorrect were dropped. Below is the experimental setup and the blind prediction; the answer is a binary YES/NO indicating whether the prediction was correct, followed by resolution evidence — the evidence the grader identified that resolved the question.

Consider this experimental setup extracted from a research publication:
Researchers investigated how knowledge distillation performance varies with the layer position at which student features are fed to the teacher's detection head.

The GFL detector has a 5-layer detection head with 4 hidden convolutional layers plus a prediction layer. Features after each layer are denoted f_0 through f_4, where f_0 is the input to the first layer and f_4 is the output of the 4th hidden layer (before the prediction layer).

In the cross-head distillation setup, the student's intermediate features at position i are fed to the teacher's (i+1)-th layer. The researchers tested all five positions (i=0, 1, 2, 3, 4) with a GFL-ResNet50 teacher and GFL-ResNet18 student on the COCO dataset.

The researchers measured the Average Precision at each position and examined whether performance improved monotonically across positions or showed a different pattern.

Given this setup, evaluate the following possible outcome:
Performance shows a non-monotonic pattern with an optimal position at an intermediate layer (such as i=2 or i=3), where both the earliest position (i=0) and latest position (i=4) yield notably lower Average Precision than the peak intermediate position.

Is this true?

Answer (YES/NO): YES